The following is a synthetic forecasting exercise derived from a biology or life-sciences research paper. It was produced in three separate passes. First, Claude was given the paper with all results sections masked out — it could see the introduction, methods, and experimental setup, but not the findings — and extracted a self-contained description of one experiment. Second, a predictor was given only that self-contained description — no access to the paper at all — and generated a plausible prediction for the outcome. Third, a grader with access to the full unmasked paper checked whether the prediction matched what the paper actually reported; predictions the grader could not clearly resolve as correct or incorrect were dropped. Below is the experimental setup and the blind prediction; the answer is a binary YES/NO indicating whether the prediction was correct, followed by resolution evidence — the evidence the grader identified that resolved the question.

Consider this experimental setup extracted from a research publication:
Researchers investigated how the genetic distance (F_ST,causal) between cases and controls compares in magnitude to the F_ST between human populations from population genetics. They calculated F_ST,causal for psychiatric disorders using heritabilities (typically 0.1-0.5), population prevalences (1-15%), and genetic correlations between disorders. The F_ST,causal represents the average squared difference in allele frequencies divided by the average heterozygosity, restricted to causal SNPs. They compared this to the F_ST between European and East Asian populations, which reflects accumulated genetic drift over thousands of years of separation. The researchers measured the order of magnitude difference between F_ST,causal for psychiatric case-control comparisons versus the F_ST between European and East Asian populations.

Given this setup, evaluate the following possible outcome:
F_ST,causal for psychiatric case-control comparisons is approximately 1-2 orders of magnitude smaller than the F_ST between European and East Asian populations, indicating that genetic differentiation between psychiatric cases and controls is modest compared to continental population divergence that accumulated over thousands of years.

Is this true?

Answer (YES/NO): NO